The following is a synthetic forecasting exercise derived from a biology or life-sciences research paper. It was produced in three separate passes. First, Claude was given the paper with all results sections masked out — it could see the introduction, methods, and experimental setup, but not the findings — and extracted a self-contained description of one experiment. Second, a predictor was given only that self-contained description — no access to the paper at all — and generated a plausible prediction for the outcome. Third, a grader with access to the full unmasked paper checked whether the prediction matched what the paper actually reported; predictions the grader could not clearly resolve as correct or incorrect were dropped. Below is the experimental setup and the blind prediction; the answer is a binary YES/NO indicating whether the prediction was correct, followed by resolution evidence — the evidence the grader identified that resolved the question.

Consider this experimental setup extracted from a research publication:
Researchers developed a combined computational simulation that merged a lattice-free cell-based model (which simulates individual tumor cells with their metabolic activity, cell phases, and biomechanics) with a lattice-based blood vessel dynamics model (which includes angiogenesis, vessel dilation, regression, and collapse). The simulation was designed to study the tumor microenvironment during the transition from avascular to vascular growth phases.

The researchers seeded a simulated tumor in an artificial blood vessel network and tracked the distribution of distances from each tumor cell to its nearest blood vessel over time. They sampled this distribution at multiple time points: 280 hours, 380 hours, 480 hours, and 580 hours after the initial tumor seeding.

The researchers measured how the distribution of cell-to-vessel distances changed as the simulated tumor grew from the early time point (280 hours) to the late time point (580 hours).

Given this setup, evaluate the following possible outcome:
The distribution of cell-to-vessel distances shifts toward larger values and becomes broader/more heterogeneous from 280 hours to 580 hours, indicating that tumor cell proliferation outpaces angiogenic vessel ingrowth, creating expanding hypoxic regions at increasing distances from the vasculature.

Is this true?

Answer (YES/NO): YES